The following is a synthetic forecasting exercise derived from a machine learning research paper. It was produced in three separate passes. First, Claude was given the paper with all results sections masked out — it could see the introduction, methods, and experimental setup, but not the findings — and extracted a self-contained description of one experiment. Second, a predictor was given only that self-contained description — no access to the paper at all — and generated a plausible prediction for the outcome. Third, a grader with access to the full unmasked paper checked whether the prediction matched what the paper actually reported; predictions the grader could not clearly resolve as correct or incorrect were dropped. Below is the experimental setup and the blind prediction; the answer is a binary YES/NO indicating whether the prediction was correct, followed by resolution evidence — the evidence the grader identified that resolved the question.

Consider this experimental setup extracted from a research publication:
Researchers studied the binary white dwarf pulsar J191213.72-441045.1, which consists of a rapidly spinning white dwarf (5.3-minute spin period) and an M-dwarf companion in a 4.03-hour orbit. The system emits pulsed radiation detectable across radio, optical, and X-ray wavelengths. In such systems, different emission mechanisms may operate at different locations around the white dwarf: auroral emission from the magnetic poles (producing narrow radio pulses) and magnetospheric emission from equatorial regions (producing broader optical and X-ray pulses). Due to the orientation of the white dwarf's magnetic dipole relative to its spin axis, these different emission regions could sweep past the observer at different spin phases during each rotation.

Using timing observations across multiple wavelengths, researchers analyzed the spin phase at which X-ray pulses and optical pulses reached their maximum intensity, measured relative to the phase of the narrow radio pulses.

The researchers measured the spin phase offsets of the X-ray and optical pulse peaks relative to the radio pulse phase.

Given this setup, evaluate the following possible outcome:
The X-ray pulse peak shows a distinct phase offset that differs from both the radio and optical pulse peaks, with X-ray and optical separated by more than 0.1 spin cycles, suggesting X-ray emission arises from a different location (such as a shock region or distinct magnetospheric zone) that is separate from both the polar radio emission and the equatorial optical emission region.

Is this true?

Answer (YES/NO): YES